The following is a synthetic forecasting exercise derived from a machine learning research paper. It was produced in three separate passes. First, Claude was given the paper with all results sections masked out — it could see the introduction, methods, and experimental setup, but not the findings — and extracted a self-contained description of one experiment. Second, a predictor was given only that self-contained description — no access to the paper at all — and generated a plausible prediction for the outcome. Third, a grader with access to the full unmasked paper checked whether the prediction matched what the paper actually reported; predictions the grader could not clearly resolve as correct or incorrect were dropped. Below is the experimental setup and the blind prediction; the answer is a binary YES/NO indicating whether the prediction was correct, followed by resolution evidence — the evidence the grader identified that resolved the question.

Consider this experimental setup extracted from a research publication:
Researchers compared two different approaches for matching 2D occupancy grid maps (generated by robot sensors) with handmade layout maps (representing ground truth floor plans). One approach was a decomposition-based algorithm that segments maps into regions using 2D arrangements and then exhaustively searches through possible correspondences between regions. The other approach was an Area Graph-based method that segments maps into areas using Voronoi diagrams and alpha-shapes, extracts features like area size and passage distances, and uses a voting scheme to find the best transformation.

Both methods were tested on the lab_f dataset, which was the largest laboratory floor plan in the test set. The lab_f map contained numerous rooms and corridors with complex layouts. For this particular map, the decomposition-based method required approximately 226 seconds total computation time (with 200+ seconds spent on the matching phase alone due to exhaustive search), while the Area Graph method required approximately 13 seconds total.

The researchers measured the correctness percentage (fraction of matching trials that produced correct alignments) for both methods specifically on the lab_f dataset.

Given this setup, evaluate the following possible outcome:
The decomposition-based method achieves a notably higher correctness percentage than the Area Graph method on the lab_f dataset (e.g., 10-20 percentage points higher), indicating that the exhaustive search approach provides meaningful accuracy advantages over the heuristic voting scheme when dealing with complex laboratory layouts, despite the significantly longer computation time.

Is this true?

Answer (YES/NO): NO